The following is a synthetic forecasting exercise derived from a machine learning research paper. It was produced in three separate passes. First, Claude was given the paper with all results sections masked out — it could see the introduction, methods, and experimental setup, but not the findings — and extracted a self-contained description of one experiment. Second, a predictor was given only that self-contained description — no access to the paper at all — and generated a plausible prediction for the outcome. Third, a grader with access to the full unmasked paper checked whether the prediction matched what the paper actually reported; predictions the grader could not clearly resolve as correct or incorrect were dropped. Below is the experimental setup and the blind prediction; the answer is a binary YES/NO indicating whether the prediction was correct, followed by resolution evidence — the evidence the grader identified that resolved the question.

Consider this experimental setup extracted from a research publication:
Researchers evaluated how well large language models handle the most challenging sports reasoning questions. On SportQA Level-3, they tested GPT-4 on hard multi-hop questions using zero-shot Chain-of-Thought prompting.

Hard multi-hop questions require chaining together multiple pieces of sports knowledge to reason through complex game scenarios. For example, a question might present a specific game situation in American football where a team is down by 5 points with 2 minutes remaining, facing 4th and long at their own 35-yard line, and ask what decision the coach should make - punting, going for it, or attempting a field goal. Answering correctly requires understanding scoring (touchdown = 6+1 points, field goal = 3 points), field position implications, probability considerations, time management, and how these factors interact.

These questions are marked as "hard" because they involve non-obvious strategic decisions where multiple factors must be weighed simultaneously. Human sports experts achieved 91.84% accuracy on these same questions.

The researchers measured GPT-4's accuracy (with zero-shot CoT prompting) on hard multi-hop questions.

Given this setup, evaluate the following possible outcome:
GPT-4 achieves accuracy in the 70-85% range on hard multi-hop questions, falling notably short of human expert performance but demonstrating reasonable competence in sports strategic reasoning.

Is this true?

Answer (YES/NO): NO